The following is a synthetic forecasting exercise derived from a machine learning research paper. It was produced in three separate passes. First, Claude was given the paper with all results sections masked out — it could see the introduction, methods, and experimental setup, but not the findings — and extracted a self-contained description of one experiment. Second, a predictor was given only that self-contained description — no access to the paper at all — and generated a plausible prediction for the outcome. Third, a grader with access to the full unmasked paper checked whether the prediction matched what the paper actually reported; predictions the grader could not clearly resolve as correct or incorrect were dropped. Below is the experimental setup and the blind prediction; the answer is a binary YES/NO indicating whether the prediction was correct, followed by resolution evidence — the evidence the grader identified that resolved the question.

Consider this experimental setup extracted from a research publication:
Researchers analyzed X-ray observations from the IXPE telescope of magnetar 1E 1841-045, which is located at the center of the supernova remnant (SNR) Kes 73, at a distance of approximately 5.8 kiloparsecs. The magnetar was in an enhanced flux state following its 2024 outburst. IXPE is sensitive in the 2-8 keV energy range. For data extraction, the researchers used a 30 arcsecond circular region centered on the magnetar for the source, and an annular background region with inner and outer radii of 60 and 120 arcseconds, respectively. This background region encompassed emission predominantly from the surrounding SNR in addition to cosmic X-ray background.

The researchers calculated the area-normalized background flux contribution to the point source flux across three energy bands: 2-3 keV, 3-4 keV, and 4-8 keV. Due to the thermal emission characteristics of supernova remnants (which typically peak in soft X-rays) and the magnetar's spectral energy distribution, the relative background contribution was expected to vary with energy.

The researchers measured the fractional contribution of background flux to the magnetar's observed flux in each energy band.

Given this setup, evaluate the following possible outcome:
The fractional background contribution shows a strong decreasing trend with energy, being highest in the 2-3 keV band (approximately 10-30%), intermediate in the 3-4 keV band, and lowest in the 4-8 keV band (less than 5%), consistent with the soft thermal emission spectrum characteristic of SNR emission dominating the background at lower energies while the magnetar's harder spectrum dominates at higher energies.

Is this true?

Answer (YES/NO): YES